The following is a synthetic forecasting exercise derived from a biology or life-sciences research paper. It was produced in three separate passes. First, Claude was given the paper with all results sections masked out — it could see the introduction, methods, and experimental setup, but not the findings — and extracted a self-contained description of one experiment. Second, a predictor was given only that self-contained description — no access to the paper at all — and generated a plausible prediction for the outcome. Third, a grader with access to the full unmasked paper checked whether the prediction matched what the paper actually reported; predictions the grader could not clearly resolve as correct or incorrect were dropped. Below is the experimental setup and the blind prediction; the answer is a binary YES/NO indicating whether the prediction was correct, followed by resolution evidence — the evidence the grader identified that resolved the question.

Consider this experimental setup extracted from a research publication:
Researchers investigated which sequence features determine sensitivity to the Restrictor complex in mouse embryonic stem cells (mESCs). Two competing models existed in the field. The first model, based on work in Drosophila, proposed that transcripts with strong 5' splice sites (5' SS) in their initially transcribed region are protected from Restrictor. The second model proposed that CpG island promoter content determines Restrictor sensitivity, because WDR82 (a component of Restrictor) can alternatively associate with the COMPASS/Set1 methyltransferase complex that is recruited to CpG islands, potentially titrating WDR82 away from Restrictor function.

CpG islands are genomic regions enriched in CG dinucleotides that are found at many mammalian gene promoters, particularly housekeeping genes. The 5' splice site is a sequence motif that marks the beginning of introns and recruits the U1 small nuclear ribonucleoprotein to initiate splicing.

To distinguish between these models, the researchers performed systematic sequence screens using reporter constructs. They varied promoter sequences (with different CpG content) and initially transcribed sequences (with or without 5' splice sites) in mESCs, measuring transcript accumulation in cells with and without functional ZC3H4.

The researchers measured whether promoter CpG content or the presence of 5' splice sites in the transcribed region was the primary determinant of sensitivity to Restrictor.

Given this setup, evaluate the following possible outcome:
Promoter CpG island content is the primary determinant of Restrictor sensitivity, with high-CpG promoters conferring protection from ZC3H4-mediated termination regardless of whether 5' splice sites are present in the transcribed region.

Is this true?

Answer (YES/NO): NO